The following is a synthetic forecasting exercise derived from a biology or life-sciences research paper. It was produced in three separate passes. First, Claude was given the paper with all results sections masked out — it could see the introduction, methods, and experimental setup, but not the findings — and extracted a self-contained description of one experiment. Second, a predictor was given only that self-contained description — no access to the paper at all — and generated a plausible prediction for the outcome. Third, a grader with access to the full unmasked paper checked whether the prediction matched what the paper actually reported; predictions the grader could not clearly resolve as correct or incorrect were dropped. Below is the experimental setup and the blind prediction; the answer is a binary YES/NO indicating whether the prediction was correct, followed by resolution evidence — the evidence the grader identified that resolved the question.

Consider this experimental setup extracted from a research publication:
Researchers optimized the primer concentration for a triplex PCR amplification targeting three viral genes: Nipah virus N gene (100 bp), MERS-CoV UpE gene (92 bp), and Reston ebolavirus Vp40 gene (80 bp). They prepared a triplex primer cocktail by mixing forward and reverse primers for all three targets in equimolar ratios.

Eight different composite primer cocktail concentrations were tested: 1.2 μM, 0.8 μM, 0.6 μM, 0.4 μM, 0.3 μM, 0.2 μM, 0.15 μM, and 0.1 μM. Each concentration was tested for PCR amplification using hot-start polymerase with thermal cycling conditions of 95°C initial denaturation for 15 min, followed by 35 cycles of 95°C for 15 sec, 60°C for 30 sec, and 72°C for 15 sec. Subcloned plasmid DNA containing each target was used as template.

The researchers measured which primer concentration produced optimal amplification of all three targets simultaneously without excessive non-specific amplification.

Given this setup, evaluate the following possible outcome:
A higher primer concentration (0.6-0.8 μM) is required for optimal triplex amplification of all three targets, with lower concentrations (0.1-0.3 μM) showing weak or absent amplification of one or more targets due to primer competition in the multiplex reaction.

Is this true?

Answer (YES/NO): NO